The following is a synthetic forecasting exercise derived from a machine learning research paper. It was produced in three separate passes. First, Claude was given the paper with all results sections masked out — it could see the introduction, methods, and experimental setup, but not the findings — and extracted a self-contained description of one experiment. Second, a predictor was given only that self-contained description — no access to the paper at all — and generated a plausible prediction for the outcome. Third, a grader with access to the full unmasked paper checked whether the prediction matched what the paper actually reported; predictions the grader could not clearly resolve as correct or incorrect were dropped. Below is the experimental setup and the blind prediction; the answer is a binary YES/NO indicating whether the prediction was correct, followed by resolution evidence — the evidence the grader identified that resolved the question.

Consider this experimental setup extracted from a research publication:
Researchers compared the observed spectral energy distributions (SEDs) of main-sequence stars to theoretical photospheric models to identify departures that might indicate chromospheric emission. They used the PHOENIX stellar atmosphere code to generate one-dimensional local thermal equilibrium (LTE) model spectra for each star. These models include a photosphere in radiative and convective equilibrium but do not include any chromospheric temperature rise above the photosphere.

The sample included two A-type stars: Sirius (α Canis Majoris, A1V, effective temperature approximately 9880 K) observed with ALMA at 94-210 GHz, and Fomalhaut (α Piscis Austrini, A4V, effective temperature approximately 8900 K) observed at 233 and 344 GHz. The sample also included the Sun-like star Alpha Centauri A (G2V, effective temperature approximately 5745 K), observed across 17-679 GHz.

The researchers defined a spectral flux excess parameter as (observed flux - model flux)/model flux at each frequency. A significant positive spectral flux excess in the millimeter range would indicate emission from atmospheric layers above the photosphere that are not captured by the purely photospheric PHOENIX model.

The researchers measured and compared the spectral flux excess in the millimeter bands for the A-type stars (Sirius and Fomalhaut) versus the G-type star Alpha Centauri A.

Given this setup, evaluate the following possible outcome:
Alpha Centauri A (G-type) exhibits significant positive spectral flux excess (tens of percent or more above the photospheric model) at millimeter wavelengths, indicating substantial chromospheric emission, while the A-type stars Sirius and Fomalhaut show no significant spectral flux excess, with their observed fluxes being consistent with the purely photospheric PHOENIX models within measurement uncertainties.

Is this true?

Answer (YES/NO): YES